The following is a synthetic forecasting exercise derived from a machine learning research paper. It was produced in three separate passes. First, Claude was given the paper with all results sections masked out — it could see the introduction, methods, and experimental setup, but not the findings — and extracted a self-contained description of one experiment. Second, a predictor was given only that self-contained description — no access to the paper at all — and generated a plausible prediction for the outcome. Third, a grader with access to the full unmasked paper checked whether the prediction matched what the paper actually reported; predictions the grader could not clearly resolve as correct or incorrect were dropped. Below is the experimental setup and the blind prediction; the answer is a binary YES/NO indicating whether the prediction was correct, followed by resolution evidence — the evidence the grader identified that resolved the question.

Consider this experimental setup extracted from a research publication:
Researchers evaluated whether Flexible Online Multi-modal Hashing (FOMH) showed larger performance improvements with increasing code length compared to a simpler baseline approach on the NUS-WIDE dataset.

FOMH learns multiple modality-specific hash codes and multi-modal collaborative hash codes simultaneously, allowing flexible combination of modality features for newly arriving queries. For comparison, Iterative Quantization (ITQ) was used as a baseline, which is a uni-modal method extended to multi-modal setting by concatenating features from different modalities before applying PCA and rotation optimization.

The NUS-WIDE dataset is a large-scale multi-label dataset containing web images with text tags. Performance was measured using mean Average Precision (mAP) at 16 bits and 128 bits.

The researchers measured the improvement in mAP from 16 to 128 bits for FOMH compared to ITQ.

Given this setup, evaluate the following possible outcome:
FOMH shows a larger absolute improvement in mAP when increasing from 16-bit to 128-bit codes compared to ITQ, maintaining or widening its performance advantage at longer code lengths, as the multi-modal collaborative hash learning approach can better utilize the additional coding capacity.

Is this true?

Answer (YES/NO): YES